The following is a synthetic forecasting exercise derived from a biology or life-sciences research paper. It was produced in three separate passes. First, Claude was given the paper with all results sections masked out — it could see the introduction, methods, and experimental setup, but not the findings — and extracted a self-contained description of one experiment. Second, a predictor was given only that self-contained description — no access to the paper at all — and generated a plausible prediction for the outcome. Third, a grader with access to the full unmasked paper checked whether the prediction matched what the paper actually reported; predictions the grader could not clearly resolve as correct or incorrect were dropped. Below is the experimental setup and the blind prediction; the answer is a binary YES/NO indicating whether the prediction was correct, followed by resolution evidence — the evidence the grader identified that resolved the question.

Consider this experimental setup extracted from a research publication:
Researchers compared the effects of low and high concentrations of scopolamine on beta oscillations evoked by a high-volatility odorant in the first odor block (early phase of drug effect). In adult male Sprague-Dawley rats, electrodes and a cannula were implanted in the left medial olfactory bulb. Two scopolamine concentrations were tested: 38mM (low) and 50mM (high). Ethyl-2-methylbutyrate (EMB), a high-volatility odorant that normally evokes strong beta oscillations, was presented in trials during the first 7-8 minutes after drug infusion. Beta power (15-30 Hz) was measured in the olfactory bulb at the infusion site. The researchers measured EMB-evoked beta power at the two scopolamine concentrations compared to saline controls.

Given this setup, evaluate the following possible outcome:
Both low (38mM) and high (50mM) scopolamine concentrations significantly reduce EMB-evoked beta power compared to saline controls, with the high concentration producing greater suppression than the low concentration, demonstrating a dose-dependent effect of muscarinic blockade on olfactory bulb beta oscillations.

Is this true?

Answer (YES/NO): NO